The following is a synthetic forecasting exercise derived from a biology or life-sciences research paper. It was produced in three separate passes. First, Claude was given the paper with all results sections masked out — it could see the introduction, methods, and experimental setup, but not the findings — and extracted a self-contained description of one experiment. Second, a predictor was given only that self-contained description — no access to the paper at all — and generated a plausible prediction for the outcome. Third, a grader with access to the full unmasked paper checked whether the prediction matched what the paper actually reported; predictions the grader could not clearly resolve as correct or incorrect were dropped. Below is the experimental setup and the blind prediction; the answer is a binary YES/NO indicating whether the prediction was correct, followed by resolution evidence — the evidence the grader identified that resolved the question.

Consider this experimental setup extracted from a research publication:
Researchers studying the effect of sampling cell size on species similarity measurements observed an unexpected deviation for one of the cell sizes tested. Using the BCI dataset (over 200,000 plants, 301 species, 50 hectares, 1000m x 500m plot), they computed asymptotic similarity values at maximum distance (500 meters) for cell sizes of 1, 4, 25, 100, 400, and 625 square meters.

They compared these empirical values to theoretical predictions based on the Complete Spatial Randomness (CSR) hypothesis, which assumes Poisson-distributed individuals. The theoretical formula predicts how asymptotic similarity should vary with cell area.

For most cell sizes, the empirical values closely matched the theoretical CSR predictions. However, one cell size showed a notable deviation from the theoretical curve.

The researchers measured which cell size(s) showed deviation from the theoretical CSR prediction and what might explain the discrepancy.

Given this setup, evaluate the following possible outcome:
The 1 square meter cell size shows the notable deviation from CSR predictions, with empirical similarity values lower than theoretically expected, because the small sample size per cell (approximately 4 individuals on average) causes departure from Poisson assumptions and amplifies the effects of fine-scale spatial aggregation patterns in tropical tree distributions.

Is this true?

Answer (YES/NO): NO